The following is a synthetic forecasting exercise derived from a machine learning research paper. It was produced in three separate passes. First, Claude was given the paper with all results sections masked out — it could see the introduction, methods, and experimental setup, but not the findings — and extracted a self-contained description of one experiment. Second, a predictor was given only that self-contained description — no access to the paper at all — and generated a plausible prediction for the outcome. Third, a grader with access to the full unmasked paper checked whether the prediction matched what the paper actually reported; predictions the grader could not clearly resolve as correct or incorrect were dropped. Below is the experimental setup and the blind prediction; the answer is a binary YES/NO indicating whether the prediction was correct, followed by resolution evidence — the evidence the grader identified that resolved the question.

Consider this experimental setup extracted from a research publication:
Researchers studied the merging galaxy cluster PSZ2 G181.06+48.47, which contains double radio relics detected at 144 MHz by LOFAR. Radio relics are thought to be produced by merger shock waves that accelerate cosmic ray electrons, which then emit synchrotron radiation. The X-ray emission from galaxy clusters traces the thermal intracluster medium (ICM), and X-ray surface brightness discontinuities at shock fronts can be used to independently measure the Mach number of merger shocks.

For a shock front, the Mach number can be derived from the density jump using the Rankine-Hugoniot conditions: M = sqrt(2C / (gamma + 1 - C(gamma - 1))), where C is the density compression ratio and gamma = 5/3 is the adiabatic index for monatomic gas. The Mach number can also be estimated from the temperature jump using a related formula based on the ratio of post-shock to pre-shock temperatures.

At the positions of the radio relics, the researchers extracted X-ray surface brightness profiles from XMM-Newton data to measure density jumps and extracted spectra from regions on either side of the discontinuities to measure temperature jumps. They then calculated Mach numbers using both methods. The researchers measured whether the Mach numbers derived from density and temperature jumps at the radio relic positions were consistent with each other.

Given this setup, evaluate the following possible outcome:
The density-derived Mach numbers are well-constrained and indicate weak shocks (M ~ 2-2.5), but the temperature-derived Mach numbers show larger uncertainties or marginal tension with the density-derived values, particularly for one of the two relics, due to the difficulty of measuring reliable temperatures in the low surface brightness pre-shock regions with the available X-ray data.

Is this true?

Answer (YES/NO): NO